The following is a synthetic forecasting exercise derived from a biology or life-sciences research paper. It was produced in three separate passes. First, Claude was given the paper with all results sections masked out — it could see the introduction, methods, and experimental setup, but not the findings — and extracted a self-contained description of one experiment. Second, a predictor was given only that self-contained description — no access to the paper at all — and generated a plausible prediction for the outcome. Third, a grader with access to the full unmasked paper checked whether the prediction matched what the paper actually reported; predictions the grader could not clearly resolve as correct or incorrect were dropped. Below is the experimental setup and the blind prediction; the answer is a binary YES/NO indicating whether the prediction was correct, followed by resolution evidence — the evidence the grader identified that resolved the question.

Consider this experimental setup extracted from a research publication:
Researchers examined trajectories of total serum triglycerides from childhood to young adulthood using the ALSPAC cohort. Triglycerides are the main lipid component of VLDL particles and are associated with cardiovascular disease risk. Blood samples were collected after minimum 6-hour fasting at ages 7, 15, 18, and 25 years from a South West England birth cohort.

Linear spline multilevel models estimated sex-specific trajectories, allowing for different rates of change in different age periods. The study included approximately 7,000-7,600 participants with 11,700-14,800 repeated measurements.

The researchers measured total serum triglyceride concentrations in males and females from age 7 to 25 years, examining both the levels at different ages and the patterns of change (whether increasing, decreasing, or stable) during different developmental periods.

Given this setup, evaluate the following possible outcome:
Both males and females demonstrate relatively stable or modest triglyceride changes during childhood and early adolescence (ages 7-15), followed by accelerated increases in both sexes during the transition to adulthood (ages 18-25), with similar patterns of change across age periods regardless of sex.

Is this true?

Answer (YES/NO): NO